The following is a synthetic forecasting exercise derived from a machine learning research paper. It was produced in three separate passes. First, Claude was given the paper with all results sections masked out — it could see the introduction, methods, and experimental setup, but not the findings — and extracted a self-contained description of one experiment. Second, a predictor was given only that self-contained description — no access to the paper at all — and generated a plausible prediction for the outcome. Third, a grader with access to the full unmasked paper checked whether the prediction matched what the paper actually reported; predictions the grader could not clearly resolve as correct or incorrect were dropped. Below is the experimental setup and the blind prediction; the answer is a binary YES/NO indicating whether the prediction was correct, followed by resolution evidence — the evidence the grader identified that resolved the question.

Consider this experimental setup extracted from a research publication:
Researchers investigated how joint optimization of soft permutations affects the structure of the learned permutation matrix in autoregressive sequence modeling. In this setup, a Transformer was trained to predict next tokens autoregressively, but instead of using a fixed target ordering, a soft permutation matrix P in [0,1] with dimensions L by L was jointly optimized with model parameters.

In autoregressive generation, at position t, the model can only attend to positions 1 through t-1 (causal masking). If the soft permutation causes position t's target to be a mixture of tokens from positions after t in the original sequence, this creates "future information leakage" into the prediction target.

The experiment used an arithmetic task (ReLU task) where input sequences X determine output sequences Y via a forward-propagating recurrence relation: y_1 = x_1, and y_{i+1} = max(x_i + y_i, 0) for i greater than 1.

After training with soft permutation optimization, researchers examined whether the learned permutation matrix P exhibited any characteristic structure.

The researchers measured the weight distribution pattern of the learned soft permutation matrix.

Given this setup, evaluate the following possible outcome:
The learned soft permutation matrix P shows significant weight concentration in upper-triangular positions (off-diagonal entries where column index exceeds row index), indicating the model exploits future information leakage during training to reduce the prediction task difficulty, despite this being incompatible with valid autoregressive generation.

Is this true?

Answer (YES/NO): NO